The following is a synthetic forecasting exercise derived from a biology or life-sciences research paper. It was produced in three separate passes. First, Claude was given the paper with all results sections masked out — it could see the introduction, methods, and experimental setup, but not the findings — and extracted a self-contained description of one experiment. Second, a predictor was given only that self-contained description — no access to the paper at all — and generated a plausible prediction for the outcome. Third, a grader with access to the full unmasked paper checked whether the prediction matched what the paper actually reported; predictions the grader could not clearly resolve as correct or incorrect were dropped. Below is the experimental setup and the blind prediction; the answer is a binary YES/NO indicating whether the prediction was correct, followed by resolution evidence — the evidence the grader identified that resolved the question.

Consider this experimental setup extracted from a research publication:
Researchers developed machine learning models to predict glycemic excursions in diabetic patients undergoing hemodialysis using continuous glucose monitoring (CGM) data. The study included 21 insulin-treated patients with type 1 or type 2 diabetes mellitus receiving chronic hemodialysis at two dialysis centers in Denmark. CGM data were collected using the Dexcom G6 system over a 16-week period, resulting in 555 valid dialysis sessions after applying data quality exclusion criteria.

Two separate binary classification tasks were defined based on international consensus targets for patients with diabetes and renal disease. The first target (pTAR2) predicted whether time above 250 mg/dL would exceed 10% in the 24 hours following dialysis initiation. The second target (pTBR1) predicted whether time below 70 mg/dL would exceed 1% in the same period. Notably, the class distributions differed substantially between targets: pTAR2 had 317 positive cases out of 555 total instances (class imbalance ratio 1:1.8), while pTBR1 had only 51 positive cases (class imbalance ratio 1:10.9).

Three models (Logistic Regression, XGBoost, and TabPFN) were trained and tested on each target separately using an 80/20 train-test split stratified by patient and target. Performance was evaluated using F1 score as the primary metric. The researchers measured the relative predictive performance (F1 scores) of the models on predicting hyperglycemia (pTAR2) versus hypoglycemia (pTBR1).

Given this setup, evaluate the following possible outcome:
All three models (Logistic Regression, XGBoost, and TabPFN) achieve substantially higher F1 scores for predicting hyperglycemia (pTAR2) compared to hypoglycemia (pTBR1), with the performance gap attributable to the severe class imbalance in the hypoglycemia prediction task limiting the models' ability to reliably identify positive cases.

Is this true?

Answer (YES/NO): YES